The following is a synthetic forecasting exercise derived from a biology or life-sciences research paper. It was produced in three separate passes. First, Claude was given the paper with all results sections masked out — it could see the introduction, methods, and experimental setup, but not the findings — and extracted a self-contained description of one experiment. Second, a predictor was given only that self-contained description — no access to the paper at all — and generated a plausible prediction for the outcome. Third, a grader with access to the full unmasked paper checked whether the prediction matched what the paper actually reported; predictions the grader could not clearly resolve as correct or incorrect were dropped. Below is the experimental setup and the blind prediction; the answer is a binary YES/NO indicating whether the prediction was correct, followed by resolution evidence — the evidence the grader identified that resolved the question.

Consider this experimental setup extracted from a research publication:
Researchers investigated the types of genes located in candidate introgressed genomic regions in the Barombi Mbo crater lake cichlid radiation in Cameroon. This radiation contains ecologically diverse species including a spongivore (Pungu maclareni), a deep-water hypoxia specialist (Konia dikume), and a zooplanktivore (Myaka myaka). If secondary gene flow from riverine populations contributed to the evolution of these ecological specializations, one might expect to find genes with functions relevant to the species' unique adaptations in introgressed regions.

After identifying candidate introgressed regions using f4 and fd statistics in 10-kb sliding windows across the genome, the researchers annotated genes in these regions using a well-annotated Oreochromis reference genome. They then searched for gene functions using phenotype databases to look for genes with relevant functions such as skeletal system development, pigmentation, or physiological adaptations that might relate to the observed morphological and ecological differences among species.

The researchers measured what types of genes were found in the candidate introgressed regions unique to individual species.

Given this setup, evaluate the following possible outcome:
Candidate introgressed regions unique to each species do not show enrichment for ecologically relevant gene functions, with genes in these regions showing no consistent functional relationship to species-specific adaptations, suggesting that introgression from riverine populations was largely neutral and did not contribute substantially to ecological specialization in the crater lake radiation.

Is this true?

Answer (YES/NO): YES